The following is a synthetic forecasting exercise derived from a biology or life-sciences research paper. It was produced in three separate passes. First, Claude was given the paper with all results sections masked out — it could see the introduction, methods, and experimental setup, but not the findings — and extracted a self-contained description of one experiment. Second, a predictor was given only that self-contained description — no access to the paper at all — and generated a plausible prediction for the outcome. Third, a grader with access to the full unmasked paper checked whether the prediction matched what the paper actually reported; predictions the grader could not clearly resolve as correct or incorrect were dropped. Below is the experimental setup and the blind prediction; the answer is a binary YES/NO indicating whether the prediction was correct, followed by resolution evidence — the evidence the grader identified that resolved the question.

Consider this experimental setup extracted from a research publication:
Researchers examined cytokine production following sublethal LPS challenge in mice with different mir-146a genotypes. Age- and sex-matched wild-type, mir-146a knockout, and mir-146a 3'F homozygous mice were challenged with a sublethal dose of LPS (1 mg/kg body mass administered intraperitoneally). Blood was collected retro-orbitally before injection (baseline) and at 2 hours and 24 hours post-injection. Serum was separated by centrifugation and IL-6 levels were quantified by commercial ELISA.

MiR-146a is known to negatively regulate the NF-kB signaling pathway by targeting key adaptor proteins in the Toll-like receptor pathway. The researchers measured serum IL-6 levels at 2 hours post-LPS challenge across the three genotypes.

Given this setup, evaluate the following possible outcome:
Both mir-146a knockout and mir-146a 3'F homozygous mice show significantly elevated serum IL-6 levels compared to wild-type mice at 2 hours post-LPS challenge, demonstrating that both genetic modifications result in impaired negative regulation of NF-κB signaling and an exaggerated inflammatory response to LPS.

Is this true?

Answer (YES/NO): NO